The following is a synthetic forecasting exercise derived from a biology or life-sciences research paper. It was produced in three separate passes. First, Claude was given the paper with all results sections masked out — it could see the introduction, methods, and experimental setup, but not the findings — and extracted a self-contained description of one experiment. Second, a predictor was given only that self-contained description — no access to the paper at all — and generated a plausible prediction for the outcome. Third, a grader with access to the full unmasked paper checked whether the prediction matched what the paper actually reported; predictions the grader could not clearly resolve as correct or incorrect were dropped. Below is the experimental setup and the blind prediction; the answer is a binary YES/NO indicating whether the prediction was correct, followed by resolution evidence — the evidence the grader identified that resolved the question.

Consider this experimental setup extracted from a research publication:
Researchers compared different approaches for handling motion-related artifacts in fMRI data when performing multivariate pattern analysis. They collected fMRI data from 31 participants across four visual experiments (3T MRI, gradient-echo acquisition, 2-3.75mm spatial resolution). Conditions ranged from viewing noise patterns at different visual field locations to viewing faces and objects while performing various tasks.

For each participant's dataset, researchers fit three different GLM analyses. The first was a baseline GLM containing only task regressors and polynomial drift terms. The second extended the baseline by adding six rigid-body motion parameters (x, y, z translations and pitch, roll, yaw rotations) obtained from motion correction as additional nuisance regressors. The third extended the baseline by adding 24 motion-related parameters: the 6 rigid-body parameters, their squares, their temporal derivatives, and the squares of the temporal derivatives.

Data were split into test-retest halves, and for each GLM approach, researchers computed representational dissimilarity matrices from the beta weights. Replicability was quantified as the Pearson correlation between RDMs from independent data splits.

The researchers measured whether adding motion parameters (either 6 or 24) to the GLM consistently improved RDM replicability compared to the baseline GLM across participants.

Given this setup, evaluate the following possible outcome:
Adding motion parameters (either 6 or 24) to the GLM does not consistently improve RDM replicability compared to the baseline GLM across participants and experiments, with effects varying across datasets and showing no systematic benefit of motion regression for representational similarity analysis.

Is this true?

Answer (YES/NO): NO